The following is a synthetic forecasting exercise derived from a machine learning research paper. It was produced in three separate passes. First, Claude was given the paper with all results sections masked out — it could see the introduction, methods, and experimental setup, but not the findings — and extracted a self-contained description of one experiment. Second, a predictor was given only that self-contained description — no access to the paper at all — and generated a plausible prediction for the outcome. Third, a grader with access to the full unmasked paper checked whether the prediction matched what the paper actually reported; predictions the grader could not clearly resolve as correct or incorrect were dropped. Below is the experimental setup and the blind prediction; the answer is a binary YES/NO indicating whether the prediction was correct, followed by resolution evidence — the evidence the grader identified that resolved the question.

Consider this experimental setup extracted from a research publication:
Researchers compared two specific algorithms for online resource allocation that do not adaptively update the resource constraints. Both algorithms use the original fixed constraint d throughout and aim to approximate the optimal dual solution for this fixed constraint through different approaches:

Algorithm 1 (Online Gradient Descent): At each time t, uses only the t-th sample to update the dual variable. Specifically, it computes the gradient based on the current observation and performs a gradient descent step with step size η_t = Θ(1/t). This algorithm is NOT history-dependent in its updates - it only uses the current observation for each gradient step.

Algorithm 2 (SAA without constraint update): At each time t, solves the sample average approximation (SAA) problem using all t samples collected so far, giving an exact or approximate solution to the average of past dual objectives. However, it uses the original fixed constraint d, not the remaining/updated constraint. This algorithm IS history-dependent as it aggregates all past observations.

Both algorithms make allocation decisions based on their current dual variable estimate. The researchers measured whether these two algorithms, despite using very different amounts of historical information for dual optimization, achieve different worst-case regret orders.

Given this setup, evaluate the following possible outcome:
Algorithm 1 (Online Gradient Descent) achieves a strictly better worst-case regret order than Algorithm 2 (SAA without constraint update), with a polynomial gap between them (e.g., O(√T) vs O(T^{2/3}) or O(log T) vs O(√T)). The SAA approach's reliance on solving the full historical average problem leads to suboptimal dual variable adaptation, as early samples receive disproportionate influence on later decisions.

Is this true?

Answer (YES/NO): NO